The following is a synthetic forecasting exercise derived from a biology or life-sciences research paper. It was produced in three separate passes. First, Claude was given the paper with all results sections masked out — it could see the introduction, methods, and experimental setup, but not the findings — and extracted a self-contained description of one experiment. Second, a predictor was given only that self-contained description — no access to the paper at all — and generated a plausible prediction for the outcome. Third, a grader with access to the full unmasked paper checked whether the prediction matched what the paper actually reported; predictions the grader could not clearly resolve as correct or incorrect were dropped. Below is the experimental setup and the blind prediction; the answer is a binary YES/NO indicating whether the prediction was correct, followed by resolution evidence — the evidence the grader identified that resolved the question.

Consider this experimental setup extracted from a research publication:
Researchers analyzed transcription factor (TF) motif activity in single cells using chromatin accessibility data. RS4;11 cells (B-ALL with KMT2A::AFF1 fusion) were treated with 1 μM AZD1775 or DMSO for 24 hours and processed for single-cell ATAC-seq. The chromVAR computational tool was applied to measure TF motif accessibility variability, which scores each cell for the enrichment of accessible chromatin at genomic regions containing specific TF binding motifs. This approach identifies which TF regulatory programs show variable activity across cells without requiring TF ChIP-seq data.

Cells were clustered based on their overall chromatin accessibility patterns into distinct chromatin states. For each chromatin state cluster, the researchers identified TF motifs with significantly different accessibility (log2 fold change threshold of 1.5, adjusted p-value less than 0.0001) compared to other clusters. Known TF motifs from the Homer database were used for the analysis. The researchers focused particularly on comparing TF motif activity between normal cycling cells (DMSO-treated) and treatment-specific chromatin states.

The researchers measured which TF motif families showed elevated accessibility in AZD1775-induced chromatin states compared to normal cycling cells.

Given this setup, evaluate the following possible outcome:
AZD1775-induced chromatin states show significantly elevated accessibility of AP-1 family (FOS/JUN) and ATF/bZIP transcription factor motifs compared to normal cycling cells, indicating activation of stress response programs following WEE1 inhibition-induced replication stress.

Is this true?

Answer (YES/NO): YES